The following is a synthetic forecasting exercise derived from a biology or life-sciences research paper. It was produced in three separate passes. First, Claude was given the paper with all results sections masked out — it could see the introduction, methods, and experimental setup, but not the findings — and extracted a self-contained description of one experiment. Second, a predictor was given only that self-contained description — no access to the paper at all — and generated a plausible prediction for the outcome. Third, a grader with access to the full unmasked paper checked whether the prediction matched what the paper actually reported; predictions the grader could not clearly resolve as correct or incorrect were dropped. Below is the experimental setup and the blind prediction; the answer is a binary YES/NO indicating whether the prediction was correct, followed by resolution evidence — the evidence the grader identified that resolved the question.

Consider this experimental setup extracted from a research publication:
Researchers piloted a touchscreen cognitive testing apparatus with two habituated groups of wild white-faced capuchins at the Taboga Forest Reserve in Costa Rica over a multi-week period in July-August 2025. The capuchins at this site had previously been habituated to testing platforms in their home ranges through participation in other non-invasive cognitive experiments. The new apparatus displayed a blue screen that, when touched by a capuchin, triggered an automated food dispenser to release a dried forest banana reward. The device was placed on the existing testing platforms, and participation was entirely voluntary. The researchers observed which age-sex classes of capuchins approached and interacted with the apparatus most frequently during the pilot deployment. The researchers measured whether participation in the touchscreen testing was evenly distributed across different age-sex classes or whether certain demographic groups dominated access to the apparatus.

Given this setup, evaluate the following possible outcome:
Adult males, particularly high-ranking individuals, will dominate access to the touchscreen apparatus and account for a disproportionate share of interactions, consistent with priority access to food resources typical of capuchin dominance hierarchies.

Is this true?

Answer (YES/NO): NO